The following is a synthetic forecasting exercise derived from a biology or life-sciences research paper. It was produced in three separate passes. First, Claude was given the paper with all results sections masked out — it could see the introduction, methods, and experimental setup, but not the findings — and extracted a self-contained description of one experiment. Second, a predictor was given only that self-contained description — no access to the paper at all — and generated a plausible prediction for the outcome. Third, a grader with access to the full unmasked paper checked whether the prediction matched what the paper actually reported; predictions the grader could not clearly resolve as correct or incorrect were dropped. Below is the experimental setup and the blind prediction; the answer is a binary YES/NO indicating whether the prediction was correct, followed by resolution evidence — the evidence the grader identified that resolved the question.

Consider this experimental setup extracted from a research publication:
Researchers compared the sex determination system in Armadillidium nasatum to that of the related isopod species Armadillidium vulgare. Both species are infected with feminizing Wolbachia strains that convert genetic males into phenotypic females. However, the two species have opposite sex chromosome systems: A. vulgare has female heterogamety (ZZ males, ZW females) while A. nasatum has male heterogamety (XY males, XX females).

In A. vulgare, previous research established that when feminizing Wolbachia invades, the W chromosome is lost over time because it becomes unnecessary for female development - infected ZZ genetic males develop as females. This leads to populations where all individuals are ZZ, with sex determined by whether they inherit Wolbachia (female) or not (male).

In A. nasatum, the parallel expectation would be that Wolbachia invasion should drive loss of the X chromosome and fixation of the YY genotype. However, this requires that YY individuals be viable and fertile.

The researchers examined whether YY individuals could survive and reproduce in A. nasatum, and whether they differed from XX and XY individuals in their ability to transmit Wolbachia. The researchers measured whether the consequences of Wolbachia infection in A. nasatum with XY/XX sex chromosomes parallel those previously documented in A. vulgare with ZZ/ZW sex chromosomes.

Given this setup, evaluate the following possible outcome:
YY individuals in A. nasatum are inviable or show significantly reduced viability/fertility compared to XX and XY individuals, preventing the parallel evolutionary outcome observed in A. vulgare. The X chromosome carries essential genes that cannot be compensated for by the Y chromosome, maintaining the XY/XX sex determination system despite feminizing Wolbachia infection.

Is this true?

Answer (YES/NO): NO